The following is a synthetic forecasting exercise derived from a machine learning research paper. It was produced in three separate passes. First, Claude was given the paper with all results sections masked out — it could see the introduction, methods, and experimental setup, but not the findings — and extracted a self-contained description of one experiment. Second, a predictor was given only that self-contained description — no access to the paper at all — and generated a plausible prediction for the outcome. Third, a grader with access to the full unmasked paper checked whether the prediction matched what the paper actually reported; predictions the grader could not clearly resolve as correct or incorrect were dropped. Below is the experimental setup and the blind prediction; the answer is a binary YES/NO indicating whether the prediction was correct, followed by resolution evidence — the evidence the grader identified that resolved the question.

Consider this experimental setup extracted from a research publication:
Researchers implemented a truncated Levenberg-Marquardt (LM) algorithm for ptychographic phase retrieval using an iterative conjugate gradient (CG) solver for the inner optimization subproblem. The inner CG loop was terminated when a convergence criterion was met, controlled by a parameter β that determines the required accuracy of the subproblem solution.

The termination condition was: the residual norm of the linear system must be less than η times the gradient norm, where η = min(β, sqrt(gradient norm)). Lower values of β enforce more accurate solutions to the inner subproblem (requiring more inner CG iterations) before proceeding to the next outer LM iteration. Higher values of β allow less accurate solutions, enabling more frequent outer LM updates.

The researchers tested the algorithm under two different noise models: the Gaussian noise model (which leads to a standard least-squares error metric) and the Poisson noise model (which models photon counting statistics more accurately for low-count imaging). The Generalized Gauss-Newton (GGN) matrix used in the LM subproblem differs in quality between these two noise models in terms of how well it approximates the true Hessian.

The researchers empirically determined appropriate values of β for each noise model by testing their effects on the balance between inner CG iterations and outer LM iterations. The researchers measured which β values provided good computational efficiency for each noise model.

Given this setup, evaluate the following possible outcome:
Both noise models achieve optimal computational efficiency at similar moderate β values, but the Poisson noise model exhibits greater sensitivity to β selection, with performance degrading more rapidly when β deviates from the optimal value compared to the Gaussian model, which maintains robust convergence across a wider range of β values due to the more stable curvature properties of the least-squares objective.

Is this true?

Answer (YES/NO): NO